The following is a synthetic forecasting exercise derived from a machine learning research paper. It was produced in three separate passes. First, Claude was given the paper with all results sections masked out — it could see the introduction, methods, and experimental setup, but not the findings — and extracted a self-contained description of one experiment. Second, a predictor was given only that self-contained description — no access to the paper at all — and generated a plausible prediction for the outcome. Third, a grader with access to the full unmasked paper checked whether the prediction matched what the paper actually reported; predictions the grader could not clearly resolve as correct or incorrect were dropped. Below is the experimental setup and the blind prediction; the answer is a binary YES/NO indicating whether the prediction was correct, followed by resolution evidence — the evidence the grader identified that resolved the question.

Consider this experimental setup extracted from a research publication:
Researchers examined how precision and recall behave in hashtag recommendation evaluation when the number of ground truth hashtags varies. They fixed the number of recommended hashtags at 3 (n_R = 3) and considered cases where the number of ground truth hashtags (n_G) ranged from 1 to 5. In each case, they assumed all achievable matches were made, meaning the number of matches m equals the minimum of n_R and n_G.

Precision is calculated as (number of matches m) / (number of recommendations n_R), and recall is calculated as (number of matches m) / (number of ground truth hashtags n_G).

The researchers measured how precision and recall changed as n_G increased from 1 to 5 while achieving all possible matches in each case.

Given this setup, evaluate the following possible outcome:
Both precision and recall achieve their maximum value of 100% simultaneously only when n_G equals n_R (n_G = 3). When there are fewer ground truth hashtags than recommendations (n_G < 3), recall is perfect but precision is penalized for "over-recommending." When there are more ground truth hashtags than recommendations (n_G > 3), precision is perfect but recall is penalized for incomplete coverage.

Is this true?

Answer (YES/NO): YES